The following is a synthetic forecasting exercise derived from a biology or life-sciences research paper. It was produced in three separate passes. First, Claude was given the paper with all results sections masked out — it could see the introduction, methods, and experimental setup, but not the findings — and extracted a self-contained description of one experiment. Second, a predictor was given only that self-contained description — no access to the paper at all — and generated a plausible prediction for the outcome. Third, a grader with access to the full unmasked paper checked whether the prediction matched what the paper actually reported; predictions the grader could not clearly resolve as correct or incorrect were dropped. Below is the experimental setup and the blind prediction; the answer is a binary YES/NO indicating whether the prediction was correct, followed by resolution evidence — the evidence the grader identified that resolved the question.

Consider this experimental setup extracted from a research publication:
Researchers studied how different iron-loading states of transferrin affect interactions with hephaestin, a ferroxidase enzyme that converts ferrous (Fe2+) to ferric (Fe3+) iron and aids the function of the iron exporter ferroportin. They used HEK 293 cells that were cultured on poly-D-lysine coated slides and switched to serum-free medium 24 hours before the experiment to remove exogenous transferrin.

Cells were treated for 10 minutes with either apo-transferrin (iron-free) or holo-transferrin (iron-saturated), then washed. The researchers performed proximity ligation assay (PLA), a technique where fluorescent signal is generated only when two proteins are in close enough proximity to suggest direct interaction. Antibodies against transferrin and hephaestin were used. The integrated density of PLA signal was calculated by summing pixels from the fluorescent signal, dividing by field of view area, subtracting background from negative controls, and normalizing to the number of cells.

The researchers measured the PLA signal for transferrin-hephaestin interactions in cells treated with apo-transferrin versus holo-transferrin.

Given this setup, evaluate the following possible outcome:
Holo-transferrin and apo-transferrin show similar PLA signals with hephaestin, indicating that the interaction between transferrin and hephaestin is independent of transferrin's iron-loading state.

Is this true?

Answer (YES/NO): NO